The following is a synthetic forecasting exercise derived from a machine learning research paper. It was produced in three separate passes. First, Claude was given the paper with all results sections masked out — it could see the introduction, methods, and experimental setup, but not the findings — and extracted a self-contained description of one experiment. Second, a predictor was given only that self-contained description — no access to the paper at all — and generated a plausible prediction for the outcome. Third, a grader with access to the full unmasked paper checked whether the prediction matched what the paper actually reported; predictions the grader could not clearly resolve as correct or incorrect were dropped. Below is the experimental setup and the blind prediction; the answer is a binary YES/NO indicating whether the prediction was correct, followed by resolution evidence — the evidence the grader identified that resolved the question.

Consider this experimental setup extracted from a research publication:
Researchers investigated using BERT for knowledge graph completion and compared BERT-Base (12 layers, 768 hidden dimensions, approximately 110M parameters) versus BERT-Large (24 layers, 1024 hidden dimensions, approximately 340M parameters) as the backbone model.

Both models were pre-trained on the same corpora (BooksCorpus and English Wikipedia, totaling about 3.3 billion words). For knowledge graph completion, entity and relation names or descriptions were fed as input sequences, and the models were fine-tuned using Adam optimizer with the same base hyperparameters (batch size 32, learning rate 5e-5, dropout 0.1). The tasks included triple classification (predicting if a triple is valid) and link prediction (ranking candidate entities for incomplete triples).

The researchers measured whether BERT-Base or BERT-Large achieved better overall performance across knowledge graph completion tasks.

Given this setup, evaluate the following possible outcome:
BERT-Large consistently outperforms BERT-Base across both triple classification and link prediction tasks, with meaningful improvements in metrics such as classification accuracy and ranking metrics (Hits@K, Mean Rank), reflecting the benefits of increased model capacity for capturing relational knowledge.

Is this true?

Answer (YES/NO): NO